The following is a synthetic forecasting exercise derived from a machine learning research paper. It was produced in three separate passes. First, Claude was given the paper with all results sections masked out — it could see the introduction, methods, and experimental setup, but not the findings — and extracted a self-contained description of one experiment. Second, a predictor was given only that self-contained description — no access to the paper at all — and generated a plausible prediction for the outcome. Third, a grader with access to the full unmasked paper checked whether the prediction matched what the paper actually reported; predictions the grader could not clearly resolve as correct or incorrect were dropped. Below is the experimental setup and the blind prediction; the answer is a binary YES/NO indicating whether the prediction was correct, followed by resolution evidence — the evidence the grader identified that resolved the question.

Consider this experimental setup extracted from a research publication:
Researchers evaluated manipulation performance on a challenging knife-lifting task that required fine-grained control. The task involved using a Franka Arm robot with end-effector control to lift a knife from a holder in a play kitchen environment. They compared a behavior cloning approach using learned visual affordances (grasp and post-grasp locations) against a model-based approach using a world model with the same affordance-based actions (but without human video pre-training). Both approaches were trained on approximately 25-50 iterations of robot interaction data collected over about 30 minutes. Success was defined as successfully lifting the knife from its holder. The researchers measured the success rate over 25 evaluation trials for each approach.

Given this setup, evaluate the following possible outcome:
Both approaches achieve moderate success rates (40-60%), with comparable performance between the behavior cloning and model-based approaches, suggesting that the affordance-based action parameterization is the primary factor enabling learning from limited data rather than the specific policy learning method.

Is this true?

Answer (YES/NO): NO